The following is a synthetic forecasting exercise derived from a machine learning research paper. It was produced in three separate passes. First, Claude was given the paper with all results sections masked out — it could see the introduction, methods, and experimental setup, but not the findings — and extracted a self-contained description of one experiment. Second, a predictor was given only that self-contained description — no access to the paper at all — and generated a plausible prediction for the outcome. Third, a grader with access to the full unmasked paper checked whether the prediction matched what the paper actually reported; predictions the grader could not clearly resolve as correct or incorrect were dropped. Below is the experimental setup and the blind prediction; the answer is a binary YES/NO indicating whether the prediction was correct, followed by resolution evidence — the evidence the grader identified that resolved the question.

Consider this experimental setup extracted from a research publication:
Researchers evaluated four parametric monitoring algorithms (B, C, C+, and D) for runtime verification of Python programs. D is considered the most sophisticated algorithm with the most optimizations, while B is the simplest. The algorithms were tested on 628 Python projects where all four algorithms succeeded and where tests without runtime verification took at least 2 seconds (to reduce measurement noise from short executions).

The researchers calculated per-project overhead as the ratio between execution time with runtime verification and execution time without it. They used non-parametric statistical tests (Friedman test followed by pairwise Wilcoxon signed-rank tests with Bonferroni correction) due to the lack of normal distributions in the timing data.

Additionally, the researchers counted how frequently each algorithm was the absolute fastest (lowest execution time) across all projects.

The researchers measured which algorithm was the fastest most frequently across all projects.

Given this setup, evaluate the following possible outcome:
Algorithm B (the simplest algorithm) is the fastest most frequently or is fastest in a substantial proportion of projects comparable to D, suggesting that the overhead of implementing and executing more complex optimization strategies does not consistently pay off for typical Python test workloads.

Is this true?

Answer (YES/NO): NO